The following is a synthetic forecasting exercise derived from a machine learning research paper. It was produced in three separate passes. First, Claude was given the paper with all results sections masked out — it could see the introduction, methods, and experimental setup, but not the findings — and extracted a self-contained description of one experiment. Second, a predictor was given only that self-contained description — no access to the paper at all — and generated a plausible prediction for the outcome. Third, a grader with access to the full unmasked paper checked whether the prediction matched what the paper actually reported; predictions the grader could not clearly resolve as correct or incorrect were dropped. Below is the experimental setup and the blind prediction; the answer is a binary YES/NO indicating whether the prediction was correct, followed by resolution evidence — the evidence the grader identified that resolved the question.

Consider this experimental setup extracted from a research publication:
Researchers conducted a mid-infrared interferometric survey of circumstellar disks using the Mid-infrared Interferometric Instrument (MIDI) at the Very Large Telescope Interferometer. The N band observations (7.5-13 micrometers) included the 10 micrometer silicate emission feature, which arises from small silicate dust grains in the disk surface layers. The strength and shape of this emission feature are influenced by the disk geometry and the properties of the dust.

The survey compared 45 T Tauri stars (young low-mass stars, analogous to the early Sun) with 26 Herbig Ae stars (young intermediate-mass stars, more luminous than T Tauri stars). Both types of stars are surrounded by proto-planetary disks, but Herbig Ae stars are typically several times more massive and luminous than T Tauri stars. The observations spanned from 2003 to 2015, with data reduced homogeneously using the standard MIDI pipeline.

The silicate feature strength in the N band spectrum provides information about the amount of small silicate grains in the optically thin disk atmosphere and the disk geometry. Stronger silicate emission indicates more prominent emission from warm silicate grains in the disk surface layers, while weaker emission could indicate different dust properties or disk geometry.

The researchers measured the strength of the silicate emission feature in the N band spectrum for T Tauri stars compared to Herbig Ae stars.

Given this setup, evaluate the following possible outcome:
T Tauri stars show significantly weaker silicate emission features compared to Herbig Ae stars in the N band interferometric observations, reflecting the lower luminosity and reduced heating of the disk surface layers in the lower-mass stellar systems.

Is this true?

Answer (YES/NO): NO